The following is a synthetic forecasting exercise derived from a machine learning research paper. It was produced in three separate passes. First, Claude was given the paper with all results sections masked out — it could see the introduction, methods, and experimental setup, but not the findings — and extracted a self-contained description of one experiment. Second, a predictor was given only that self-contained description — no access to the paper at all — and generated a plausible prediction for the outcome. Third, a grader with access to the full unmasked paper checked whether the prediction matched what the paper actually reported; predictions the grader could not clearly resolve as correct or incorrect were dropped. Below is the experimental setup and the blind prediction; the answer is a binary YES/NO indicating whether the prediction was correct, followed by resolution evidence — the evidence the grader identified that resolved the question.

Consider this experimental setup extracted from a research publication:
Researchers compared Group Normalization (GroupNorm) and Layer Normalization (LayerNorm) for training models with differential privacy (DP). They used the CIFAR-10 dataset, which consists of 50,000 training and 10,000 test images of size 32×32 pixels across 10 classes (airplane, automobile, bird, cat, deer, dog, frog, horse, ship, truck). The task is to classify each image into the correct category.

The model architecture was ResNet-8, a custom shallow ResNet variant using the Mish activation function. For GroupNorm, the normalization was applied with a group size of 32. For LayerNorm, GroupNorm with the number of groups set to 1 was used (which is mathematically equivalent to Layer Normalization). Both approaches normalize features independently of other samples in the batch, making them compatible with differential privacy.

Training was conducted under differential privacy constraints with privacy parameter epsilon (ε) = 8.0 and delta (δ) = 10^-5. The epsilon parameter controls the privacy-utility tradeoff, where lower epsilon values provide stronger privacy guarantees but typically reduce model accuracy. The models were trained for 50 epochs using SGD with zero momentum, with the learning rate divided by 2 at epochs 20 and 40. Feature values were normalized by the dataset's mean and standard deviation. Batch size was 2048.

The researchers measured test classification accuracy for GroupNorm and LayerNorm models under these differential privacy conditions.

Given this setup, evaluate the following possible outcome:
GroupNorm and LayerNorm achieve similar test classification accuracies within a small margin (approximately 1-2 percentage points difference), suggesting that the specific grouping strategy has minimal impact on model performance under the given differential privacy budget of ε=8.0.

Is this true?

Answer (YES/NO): YES